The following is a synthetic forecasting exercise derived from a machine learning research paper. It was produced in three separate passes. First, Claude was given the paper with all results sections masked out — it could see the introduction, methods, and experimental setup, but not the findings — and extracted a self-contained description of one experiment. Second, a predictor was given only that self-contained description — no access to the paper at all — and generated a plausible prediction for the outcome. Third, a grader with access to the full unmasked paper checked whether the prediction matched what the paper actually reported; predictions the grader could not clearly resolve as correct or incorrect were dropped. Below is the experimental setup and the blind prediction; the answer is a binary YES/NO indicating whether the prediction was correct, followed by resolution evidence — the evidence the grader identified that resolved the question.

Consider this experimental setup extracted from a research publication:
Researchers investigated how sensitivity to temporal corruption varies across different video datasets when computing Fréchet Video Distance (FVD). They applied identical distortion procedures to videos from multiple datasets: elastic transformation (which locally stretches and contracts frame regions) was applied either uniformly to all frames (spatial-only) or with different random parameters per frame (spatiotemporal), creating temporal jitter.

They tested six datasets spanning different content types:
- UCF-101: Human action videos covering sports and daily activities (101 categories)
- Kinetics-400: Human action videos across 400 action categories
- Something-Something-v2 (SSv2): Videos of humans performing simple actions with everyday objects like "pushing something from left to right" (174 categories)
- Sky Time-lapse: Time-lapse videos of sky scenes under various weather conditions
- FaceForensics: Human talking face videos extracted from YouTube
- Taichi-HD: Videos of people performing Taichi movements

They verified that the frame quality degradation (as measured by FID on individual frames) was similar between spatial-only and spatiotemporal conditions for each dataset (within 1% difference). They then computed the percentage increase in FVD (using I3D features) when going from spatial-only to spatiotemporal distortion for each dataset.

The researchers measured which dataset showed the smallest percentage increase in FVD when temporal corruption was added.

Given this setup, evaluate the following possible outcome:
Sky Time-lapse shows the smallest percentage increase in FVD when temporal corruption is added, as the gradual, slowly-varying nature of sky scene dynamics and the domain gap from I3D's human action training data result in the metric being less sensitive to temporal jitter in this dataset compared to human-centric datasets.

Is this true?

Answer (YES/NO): NO